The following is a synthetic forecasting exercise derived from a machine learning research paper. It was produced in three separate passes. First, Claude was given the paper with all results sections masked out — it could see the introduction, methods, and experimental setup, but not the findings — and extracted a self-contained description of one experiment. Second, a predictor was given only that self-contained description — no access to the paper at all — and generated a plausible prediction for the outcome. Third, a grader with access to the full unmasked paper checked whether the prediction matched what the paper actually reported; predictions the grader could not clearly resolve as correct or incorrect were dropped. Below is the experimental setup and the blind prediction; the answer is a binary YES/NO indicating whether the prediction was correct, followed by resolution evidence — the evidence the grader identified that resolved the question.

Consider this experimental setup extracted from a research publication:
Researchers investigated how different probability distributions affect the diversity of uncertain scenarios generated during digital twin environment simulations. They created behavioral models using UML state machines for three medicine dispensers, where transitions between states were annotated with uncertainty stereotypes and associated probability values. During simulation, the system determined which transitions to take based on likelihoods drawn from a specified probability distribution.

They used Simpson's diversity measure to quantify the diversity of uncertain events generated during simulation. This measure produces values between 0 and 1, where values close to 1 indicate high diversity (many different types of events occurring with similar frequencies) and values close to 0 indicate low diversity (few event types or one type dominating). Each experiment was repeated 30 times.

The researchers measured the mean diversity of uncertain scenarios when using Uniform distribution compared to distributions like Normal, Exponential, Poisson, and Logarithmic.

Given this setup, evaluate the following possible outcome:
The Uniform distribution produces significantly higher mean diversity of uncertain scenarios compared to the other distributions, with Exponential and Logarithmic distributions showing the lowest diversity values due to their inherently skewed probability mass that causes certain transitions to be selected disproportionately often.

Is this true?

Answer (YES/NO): NO